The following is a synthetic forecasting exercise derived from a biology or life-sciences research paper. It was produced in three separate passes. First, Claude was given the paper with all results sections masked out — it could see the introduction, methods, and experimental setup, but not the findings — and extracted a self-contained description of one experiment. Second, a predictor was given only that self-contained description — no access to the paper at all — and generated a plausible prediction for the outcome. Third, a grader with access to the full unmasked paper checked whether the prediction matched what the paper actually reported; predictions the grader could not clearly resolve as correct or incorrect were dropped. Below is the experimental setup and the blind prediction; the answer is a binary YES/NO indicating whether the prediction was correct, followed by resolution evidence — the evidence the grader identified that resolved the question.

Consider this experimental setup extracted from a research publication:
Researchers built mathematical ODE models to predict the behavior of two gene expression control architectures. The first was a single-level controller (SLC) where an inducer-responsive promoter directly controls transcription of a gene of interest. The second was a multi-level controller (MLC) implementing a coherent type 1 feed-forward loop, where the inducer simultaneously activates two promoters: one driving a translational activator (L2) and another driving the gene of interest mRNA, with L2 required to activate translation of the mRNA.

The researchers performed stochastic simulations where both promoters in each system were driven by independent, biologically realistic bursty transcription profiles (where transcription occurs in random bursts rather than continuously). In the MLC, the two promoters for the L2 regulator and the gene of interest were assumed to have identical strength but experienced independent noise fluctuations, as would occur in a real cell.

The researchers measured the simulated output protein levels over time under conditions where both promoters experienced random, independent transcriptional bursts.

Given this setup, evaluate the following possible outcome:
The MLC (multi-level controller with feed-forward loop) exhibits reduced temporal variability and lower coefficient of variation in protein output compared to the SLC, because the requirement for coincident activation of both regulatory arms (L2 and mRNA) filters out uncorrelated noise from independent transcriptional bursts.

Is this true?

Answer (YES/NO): YES